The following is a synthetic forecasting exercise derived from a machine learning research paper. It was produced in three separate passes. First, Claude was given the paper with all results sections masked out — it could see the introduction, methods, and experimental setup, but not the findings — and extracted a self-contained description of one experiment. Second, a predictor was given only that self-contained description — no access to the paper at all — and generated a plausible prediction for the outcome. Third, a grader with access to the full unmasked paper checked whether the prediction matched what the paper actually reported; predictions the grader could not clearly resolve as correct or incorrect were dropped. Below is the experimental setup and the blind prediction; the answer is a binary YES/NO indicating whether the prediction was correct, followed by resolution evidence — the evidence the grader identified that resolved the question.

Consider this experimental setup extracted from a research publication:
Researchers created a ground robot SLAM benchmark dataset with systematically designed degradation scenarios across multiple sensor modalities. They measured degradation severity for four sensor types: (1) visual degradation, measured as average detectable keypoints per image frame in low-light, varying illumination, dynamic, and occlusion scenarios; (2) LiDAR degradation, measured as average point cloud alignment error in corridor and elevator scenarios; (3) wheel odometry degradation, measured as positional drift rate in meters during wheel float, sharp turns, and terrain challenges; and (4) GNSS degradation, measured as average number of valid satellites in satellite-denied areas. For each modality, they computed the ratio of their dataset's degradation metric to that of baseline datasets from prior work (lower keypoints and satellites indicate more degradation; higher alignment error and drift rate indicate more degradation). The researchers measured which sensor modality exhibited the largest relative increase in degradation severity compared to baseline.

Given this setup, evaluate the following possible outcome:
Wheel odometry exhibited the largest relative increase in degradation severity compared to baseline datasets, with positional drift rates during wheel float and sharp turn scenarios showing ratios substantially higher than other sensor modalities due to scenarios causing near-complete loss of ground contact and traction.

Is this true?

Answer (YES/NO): YES